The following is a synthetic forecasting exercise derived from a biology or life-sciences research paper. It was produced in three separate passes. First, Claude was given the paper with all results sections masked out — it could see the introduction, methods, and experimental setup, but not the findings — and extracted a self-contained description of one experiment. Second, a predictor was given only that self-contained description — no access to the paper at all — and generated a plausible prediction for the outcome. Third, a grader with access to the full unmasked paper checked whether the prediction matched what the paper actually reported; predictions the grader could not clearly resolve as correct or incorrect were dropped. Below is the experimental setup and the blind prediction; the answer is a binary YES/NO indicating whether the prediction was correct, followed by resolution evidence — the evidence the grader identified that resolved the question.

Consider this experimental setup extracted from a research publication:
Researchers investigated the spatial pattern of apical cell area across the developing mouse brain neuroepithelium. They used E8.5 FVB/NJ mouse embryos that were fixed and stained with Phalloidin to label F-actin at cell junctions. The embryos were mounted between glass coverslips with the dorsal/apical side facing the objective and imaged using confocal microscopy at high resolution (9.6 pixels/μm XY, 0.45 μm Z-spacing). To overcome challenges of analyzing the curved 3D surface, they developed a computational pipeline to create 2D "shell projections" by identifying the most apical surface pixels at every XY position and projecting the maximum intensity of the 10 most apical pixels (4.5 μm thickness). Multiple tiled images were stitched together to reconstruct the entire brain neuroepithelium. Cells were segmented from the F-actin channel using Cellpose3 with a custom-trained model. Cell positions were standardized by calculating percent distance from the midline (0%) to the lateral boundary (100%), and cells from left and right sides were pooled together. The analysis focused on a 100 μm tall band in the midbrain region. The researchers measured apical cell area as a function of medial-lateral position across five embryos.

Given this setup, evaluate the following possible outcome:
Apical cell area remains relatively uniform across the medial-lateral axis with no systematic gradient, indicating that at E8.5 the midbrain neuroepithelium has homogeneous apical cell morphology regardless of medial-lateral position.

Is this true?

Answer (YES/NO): NO